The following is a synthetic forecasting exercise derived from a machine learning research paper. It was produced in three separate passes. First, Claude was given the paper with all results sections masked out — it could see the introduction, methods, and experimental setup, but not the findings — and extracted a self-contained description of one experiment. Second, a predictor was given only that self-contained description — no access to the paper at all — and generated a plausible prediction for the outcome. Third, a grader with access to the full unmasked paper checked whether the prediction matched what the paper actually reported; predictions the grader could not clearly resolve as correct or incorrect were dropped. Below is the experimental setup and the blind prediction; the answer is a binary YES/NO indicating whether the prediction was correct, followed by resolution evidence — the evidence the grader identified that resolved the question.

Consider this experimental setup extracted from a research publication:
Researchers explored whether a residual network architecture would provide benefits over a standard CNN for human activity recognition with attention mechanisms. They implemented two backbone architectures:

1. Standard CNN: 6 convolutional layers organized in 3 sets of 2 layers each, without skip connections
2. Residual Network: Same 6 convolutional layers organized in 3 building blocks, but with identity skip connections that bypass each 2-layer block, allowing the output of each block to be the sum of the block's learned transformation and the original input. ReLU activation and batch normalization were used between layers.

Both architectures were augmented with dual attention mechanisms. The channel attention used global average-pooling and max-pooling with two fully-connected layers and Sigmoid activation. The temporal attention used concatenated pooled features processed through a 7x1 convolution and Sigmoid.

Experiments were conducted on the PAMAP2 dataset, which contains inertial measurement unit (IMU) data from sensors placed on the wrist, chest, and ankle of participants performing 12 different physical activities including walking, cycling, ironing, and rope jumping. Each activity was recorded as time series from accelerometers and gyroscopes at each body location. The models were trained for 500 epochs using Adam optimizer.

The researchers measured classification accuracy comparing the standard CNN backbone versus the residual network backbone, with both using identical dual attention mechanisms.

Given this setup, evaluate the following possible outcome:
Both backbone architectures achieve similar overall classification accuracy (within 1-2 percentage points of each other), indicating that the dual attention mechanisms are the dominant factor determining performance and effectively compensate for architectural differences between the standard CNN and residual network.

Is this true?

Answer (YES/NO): NO